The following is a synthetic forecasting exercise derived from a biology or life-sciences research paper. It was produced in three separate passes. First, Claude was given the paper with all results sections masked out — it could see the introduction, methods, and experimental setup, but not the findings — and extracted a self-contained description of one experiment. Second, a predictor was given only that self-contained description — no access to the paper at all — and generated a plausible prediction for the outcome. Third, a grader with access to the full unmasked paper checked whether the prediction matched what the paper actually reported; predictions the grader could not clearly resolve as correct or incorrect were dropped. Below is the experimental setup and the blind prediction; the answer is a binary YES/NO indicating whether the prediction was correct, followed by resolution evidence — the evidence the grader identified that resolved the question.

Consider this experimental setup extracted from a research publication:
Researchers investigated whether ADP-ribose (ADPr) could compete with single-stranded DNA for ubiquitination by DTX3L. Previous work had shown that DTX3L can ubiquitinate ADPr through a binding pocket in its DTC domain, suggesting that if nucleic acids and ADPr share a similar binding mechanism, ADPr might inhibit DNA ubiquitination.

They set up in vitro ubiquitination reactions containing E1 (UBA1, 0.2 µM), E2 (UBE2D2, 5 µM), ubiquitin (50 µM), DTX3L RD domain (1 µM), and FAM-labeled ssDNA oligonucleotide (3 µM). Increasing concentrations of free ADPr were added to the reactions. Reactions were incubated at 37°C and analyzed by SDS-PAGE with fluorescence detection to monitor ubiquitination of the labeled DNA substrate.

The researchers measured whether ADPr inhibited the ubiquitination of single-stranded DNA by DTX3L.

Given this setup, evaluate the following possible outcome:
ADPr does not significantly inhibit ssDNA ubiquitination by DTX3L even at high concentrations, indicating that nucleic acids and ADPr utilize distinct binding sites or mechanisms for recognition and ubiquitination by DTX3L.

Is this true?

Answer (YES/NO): NO